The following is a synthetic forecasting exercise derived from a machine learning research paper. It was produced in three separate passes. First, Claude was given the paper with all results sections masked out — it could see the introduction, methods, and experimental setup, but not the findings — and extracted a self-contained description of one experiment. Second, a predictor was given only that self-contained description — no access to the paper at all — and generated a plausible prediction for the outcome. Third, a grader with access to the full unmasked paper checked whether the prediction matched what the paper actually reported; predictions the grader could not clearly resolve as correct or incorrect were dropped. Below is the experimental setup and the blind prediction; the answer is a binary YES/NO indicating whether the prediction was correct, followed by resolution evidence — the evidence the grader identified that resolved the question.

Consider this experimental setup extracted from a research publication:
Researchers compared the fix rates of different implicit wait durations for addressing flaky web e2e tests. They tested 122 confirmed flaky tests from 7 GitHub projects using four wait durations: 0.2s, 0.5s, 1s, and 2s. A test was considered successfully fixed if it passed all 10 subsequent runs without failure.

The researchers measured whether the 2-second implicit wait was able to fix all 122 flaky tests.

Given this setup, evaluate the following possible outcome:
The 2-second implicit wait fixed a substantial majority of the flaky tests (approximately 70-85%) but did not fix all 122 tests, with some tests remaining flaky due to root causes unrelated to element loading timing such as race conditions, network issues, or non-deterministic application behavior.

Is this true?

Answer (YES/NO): NO